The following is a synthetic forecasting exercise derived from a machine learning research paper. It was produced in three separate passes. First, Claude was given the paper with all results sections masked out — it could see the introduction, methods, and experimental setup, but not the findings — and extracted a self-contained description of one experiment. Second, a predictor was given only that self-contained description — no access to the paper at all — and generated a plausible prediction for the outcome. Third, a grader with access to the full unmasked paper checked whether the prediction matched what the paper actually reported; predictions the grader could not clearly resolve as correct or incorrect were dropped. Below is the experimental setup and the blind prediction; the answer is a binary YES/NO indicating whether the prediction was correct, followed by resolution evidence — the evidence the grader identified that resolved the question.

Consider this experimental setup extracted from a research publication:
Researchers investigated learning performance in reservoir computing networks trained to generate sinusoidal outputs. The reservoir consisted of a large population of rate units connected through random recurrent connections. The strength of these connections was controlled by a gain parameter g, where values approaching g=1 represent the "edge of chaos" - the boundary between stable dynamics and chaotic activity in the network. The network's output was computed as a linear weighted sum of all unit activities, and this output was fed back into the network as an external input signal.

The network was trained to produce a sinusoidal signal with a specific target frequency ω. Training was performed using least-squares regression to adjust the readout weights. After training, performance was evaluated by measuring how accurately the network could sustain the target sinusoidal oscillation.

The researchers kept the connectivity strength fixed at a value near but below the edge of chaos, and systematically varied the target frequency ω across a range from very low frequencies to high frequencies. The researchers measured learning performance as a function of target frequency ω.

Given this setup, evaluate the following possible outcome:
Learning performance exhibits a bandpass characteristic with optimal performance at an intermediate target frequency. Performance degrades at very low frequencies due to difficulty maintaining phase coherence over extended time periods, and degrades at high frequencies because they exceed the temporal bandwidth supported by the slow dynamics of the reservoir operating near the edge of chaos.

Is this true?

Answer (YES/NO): NO